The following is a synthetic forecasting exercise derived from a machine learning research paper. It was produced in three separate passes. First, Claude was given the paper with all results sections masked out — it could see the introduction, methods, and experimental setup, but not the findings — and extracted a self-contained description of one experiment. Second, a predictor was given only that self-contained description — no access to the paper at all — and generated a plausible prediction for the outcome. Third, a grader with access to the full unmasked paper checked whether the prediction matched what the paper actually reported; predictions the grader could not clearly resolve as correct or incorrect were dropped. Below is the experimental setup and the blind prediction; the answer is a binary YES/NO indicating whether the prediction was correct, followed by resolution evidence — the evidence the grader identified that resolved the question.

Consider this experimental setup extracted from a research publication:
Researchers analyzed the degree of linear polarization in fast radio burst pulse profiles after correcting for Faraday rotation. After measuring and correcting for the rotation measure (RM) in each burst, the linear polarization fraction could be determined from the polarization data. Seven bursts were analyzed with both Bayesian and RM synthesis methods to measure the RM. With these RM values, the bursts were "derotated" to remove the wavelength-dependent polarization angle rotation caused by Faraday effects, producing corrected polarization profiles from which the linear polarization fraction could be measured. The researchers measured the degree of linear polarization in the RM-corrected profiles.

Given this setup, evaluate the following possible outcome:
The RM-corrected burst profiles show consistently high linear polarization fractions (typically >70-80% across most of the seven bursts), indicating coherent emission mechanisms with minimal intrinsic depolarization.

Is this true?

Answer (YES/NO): NO